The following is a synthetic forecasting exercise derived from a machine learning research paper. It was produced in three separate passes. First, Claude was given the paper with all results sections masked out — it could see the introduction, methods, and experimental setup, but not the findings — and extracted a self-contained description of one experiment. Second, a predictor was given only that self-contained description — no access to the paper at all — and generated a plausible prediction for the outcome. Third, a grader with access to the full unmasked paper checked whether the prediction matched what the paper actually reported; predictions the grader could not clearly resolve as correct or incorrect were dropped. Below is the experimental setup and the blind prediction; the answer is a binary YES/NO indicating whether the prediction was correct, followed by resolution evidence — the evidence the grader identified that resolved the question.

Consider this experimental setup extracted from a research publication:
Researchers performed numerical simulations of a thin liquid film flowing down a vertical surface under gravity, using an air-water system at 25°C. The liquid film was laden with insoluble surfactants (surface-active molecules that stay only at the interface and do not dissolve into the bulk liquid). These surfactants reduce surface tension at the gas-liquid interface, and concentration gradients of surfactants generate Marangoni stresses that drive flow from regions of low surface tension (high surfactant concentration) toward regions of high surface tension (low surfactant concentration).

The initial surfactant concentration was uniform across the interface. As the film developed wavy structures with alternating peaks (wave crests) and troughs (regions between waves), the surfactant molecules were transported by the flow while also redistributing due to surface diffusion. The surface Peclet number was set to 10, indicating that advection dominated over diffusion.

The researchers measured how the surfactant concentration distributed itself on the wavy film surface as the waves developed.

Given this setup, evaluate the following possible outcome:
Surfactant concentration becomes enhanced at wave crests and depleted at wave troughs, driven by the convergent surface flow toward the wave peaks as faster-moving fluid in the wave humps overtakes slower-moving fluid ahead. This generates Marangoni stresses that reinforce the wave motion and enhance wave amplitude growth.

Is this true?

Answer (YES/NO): NO